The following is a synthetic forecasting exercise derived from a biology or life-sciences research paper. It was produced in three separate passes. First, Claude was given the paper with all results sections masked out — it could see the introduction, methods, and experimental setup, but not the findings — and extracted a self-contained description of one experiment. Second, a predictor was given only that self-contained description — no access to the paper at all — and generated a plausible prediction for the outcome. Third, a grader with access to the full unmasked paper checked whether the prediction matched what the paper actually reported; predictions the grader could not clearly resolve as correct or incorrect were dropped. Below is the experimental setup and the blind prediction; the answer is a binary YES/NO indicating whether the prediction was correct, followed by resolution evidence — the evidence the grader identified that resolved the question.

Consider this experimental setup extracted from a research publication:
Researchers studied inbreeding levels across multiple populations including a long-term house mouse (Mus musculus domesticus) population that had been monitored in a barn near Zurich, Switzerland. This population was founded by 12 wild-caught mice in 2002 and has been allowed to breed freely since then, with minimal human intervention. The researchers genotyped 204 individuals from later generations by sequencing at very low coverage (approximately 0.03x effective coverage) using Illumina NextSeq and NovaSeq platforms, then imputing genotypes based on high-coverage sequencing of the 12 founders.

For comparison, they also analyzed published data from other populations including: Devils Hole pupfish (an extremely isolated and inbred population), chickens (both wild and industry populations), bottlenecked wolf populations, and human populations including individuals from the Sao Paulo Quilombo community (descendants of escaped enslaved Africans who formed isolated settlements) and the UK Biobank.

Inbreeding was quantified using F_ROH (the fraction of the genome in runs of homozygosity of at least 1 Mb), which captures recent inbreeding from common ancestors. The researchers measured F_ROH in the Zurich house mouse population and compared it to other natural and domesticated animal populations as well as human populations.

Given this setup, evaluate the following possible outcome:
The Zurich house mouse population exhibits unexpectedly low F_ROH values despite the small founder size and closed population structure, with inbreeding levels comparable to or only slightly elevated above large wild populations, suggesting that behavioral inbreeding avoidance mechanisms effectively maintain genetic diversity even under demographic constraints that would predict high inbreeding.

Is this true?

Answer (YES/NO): NO